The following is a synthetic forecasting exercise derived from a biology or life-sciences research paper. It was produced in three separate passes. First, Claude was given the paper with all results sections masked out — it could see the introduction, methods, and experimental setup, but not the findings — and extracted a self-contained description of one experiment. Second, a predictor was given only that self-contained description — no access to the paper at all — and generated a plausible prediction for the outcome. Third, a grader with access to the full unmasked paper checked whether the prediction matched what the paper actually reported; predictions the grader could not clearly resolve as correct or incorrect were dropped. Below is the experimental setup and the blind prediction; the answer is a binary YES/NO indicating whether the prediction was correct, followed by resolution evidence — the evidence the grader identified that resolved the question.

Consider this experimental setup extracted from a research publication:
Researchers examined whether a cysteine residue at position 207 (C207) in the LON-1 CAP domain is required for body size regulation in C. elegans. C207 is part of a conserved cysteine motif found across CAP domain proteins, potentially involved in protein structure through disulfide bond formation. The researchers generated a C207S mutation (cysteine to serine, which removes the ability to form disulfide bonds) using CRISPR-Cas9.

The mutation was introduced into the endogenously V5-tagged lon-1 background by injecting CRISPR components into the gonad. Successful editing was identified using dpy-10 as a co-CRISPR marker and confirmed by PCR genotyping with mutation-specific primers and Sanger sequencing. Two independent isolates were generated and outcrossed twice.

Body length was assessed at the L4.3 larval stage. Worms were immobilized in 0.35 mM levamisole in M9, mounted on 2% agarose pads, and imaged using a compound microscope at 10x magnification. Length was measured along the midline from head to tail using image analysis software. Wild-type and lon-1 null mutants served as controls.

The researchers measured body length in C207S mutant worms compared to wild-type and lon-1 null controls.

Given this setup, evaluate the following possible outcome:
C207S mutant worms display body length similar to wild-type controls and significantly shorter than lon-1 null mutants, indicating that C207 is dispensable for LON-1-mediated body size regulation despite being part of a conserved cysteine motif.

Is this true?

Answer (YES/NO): NO